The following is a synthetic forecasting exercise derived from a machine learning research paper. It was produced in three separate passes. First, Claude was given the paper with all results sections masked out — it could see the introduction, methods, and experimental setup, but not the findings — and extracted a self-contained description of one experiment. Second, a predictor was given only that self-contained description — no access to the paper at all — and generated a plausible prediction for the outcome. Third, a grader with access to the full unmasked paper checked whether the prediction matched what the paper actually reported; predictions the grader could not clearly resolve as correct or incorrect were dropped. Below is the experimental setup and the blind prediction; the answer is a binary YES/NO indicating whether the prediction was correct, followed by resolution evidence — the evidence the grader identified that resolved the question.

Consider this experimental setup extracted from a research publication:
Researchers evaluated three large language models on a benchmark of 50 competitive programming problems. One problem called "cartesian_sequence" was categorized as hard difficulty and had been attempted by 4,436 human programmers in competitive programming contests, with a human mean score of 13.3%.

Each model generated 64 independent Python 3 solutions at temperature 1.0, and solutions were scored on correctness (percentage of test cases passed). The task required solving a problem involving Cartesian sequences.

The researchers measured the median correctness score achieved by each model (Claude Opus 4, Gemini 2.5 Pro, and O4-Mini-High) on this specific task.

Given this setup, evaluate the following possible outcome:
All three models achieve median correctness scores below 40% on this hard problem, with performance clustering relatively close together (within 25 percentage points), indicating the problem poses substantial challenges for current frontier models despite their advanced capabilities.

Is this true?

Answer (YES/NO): NO